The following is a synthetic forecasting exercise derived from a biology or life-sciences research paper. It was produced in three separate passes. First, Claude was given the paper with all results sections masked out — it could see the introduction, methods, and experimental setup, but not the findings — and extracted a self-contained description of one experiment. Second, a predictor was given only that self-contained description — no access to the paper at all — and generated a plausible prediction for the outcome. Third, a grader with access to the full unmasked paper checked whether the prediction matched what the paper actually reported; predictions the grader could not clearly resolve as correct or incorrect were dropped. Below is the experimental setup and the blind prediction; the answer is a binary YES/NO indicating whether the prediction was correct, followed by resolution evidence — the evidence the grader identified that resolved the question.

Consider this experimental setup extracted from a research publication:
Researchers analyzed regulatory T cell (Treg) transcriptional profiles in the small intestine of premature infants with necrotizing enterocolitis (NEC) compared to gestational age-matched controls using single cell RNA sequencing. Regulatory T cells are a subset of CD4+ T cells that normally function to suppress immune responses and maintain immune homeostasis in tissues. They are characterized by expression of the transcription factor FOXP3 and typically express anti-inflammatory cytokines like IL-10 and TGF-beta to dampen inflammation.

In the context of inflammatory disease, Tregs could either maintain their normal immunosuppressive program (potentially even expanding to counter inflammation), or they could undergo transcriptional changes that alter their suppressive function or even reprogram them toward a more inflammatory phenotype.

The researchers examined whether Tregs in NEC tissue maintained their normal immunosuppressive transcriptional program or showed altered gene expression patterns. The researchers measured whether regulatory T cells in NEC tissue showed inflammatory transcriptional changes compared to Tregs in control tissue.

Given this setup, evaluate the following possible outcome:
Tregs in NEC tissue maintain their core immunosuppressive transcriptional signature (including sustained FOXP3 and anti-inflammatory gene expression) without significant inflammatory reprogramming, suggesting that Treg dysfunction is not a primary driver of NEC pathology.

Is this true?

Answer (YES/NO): NO